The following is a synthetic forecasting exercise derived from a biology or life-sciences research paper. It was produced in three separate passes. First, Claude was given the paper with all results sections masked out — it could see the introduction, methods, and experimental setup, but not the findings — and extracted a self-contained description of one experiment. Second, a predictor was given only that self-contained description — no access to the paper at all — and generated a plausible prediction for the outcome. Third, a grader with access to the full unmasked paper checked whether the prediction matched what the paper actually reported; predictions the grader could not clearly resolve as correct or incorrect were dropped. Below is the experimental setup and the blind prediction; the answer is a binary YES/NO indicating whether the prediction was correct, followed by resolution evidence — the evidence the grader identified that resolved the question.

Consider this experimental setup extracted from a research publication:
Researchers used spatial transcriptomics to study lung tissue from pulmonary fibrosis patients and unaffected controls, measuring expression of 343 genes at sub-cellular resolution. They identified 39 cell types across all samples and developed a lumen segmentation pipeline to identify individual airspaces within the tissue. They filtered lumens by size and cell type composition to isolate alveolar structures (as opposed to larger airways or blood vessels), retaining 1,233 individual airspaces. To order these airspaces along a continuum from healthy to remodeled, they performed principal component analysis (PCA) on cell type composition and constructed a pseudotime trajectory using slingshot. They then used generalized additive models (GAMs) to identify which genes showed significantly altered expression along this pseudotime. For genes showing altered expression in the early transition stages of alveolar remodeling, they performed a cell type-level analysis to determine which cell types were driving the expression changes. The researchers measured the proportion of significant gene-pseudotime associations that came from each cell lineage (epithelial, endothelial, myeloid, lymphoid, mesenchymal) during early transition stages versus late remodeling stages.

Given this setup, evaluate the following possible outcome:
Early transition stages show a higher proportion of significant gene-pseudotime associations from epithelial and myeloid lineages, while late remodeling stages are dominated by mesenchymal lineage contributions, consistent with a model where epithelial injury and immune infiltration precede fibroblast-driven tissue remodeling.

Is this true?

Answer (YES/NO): NO